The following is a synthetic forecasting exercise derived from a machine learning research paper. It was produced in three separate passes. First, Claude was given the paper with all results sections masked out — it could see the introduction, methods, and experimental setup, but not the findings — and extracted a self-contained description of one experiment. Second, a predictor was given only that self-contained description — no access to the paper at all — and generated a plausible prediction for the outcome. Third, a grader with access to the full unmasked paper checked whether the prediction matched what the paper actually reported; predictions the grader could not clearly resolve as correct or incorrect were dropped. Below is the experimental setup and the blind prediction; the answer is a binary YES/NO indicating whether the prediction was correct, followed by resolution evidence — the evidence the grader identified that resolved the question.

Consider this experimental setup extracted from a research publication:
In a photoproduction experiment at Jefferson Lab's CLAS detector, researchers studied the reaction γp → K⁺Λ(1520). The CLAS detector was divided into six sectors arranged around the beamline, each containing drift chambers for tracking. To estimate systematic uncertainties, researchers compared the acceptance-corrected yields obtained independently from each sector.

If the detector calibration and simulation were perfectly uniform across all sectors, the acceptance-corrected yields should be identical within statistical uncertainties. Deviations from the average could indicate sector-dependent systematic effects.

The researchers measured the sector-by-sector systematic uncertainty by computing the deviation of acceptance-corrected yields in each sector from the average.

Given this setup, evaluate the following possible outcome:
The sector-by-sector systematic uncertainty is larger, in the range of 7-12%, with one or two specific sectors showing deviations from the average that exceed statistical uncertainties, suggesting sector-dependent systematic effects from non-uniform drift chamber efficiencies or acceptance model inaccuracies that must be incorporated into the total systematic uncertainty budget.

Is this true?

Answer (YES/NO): NO